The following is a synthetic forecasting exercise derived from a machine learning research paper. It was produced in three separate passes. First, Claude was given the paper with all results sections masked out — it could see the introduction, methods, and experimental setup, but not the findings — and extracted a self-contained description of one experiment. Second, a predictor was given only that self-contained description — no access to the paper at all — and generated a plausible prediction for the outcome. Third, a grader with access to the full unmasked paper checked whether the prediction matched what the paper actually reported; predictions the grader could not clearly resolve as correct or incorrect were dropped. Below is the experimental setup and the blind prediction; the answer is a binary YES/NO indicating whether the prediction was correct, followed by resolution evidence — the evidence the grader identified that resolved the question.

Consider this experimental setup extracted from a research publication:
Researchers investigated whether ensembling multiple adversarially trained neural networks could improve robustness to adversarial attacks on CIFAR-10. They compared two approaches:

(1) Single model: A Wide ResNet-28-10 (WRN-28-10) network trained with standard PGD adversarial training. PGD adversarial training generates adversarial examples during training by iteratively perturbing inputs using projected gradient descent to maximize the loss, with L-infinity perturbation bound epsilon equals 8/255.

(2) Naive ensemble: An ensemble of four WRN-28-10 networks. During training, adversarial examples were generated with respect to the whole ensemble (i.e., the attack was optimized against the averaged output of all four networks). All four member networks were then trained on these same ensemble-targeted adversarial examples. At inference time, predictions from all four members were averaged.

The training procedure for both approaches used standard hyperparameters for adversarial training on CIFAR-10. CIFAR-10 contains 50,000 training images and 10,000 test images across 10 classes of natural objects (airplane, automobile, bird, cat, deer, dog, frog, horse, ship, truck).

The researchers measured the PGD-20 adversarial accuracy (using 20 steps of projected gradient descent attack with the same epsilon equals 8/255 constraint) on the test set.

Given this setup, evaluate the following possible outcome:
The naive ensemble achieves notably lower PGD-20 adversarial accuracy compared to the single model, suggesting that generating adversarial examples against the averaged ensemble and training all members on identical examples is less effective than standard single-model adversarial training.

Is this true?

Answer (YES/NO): YES